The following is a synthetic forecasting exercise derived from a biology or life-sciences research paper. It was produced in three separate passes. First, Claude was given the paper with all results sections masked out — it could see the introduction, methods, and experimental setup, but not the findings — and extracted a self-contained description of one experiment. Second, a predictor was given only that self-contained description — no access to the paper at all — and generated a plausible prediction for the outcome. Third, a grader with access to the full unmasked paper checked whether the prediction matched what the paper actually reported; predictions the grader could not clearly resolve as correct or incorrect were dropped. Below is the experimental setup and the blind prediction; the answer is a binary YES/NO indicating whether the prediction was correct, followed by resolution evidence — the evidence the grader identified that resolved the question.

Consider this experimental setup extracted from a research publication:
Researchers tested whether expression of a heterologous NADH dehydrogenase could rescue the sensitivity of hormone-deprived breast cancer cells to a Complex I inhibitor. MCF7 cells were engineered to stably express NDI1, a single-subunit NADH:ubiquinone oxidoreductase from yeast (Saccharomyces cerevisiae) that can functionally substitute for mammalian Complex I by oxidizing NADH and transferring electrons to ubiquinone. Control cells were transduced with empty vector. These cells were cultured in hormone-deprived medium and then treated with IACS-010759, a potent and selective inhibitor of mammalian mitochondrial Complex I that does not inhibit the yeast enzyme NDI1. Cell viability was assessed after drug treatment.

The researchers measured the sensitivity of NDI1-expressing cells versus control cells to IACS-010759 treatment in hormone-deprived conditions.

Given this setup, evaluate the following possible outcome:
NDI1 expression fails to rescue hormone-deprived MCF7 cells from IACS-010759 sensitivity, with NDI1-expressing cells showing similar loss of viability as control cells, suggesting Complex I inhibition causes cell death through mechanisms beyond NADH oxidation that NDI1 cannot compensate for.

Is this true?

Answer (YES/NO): NO